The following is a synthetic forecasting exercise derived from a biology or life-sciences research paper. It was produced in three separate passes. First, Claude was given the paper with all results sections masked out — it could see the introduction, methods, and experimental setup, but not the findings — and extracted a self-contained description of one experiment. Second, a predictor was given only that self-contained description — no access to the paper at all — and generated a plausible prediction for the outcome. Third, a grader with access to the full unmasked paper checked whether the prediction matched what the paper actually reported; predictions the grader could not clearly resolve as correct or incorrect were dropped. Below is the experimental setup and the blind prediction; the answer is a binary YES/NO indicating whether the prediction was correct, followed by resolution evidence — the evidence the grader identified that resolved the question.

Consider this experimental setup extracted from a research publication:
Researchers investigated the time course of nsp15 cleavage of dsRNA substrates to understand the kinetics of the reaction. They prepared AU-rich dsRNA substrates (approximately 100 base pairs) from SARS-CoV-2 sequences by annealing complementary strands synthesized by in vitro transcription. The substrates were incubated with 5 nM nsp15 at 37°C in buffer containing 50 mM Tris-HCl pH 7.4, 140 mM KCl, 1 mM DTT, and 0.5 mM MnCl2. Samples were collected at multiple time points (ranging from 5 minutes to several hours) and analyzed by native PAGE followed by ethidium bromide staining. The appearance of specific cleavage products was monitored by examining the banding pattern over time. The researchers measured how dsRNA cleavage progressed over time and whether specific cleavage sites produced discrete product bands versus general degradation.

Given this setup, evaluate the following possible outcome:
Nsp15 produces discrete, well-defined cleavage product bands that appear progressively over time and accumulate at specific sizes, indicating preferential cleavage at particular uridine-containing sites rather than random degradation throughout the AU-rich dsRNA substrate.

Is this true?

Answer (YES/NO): YES